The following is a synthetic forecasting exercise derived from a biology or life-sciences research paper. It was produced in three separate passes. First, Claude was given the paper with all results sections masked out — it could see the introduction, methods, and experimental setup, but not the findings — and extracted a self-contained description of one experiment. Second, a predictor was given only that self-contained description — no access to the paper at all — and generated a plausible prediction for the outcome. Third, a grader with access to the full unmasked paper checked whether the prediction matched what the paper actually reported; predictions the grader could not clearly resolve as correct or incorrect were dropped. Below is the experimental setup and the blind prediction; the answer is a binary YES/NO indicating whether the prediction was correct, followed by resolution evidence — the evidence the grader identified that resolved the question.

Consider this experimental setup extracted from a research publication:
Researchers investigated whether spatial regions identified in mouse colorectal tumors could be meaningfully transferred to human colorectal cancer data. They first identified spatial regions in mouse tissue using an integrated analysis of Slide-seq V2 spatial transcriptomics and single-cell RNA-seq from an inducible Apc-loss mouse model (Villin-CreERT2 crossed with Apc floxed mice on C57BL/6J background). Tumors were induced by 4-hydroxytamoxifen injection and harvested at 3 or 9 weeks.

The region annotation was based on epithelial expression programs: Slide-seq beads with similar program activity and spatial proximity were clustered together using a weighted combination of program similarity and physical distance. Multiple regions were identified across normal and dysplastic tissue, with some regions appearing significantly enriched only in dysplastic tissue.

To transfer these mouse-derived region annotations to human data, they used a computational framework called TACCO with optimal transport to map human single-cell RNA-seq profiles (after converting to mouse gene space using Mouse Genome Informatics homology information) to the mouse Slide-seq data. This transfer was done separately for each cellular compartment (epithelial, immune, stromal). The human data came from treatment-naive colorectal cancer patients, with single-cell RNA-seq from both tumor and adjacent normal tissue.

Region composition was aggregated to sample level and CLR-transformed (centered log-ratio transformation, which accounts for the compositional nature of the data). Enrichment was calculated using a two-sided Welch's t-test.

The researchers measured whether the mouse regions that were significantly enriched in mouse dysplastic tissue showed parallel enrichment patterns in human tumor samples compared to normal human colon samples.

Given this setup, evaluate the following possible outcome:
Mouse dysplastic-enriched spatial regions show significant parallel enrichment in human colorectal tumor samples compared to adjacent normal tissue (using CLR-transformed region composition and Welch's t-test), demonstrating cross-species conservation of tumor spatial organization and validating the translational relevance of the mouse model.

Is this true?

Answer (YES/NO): YES